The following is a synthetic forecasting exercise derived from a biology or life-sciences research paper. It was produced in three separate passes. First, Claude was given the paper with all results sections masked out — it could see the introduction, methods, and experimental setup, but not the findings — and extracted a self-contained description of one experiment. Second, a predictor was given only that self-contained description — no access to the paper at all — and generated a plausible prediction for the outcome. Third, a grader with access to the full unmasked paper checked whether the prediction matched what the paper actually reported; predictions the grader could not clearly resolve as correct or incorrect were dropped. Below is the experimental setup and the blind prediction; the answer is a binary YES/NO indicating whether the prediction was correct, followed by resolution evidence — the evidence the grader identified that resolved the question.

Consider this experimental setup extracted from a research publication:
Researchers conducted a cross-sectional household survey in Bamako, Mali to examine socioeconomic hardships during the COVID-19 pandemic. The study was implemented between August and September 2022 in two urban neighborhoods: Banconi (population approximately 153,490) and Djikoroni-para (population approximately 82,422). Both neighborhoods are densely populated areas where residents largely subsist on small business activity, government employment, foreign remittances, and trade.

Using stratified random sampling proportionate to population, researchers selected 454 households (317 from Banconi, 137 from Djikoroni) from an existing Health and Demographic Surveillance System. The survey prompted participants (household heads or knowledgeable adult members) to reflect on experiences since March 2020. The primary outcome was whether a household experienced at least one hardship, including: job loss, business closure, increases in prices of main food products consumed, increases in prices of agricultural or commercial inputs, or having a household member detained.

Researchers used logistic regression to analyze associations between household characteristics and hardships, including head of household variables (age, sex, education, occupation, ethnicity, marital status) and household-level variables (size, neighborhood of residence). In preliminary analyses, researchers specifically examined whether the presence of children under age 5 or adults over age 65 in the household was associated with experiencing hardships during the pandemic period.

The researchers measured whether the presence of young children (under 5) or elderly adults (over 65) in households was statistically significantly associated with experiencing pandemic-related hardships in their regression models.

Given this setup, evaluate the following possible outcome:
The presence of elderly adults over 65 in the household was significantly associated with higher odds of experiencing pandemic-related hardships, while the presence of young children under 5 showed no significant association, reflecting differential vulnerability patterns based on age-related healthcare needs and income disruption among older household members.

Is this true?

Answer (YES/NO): NO